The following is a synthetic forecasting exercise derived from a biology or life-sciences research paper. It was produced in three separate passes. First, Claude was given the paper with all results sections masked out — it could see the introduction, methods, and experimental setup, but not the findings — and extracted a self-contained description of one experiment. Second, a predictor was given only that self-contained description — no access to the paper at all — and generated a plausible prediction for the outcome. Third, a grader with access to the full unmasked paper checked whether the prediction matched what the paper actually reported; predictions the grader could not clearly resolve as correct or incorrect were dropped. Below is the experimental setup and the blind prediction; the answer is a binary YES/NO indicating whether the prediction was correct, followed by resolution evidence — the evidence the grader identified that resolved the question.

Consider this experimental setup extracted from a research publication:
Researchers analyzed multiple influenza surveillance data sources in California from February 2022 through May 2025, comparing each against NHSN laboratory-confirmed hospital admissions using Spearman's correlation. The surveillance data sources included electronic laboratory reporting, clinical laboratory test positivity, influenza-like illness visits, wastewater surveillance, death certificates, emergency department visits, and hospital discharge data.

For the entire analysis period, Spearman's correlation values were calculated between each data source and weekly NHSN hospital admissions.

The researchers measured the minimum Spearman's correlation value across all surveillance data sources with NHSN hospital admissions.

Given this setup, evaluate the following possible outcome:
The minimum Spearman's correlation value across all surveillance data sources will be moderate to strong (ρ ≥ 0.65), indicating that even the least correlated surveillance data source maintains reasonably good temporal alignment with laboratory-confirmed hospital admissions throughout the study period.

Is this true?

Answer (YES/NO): YES